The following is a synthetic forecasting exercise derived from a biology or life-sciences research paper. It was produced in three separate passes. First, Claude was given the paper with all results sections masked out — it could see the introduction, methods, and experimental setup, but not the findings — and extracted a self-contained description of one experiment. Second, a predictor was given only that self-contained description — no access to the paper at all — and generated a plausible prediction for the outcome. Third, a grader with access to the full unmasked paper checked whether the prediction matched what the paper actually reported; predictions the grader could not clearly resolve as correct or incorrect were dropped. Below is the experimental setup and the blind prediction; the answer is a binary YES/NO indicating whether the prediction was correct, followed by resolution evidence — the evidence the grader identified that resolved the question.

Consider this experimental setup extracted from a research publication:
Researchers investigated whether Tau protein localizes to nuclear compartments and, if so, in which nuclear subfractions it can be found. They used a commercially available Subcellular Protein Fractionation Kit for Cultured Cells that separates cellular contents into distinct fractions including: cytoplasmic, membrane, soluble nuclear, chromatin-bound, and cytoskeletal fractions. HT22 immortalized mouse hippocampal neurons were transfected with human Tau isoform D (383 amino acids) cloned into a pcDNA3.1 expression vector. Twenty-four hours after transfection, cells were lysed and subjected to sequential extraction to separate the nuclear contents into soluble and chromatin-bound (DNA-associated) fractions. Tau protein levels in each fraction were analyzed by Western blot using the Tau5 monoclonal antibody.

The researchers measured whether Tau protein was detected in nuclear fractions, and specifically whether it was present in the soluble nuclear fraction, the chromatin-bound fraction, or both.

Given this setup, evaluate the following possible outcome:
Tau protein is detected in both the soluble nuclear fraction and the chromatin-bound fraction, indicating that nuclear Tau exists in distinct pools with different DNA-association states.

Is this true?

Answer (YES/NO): YES